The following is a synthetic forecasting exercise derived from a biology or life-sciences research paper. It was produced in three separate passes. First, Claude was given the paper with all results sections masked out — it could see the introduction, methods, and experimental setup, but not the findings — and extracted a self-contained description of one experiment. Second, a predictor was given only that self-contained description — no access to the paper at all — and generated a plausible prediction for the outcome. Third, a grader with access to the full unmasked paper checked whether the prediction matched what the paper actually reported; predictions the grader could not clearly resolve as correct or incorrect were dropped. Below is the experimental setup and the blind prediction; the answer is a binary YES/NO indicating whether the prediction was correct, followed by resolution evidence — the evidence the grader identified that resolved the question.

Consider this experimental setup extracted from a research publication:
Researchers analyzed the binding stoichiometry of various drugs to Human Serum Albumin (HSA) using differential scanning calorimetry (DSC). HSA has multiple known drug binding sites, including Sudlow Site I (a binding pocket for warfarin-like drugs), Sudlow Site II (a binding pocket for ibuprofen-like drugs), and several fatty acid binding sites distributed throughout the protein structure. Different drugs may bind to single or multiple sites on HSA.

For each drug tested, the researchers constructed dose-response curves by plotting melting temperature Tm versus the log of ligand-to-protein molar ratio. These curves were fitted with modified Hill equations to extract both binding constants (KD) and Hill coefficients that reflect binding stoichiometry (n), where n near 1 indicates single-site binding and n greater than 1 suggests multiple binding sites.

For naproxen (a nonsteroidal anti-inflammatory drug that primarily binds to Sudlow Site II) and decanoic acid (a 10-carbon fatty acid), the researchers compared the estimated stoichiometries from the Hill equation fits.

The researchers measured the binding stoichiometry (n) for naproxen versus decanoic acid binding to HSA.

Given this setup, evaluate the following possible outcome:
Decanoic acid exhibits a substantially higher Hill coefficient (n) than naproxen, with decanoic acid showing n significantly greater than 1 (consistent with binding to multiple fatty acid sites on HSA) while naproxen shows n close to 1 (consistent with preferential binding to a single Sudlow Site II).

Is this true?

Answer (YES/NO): NO